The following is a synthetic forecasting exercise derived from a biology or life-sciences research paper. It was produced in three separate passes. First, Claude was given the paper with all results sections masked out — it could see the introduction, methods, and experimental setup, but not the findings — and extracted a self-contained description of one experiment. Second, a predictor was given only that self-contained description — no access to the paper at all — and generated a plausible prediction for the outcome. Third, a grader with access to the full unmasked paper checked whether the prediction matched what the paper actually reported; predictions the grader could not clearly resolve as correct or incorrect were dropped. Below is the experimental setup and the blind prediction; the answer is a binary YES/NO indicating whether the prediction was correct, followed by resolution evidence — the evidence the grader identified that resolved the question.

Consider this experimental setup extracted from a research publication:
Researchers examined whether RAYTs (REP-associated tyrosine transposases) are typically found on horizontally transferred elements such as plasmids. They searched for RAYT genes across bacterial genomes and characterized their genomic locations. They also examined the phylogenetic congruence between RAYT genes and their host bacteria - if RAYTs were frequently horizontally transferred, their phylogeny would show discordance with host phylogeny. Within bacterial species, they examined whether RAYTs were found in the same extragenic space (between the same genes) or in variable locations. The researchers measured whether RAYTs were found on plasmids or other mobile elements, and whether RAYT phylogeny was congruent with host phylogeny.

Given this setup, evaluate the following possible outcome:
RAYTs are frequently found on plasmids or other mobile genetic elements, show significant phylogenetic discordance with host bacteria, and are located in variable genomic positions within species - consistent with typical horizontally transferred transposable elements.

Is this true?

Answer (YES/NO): NO